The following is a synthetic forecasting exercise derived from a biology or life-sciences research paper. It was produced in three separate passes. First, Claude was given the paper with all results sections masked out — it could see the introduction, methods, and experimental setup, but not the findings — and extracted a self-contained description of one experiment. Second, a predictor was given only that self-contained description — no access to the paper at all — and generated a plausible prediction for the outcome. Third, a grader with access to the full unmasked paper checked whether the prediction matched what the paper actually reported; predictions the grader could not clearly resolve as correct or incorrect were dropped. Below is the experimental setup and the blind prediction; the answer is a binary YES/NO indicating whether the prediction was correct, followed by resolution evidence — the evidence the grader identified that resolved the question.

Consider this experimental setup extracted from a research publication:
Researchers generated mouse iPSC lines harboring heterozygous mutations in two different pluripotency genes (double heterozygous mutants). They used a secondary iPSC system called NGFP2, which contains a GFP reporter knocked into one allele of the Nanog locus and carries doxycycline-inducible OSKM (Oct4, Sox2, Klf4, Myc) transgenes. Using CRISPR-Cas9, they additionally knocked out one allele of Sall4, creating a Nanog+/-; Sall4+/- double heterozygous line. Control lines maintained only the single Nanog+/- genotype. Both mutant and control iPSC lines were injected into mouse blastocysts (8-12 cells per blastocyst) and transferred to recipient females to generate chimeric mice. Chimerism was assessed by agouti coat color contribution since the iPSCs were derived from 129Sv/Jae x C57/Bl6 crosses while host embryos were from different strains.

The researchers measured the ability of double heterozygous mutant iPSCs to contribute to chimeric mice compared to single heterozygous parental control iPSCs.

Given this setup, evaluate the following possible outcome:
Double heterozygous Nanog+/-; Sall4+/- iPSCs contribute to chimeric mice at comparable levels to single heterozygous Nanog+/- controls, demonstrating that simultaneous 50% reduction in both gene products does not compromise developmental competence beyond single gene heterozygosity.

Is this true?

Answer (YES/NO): YES